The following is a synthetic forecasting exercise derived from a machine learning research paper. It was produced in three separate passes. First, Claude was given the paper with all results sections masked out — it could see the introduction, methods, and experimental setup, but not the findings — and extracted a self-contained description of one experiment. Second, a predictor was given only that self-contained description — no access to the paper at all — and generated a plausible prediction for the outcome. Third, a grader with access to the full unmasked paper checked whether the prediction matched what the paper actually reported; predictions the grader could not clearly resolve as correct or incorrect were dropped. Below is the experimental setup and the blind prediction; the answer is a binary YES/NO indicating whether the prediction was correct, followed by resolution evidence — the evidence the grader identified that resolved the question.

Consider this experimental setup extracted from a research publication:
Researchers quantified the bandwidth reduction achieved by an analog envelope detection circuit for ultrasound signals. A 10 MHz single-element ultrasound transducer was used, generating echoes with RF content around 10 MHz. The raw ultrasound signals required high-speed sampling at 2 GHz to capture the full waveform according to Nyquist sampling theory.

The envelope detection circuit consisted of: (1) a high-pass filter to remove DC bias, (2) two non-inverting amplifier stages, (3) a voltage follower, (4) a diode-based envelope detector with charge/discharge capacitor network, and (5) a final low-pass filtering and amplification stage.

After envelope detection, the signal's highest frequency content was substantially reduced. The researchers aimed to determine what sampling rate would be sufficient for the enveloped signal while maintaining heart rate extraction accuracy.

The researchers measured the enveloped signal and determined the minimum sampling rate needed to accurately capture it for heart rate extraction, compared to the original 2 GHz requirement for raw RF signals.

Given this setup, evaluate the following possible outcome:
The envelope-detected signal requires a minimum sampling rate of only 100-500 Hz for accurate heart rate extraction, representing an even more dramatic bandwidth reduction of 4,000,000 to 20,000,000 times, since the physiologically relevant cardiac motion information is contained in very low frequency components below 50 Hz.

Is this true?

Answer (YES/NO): NO